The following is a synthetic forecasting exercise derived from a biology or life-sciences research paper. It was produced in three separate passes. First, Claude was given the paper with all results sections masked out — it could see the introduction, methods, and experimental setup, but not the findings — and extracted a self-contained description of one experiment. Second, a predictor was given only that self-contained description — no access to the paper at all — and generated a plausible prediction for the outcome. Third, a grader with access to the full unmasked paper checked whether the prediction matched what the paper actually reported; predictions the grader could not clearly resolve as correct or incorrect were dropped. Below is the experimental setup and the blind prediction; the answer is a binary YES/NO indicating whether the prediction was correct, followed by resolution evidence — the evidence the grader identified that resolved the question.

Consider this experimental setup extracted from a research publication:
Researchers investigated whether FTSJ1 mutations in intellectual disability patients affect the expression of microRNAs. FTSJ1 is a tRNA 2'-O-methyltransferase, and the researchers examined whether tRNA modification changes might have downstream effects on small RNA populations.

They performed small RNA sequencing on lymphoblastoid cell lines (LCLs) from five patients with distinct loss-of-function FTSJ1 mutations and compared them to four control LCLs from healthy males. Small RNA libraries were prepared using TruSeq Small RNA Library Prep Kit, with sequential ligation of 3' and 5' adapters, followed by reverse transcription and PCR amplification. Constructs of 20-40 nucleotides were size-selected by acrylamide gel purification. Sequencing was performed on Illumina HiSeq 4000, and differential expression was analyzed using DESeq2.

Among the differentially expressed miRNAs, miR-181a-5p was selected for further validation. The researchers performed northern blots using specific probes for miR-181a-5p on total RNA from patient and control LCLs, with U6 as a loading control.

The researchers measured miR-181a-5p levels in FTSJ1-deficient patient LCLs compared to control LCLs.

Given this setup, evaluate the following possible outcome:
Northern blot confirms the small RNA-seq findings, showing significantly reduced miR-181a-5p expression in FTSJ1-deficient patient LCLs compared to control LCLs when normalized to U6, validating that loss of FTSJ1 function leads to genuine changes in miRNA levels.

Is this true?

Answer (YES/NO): NO